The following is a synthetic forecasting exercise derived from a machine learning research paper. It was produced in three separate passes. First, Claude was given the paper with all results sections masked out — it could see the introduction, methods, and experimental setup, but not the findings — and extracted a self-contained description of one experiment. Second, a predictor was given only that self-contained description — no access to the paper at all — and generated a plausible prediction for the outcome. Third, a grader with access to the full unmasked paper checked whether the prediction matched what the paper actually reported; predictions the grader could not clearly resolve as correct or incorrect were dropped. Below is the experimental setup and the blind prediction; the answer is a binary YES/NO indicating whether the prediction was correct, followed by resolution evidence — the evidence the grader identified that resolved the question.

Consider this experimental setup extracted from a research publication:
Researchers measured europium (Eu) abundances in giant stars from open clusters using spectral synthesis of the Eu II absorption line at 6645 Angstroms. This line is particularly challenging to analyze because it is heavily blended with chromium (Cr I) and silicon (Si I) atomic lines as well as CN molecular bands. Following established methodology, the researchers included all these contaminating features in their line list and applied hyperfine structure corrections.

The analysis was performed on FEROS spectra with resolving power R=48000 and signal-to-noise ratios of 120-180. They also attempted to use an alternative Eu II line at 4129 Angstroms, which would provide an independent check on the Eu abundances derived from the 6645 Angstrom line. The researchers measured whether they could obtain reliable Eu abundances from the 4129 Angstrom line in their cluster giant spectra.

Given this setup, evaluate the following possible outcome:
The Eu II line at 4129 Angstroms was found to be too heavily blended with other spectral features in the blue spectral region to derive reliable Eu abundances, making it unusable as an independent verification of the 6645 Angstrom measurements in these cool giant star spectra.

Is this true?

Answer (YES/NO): NO